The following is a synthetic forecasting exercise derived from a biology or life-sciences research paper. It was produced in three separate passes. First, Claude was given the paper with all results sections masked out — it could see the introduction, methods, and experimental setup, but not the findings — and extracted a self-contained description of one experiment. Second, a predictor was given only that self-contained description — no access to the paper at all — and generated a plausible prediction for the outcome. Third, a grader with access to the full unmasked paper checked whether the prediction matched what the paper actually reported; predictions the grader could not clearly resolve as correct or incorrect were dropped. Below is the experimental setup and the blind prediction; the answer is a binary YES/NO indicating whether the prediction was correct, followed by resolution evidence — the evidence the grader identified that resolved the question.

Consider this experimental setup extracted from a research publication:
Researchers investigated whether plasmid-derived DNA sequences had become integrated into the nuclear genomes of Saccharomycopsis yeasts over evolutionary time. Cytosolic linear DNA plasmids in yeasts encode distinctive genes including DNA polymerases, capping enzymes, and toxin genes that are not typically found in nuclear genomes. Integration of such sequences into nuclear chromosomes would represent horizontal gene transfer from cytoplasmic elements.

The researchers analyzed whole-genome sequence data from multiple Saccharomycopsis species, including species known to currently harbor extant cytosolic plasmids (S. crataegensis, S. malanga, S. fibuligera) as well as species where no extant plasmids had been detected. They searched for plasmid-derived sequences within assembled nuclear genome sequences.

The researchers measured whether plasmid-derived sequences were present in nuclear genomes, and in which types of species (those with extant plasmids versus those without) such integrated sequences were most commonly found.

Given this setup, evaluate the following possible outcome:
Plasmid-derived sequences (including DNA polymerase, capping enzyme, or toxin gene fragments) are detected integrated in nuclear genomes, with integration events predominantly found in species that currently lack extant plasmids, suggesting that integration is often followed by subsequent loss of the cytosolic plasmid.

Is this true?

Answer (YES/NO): YES